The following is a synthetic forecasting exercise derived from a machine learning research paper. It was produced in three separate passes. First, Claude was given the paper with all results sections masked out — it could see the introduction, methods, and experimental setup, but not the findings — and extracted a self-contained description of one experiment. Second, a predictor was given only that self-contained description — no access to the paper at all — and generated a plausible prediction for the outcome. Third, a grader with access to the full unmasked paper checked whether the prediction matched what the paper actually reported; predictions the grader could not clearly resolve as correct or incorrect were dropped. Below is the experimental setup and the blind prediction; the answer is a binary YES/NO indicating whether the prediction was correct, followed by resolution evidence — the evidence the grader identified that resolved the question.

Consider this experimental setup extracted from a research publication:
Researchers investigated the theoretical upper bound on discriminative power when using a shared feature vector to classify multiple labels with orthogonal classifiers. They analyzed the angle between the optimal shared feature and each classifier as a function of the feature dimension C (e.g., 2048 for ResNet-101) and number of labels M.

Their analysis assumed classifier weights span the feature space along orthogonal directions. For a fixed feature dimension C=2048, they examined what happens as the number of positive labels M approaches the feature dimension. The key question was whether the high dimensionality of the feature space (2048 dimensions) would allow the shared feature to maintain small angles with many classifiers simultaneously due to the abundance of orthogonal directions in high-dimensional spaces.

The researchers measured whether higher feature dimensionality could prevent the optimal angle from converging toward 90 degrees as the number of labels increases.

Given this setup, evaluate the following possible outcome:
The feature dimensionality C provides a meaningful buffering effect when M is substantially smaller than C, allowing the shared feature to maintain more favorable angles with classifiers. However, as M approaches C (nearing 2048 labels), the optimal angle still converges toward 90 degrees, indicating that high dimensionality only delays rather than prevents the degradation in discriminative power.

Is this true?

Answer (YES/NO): NO